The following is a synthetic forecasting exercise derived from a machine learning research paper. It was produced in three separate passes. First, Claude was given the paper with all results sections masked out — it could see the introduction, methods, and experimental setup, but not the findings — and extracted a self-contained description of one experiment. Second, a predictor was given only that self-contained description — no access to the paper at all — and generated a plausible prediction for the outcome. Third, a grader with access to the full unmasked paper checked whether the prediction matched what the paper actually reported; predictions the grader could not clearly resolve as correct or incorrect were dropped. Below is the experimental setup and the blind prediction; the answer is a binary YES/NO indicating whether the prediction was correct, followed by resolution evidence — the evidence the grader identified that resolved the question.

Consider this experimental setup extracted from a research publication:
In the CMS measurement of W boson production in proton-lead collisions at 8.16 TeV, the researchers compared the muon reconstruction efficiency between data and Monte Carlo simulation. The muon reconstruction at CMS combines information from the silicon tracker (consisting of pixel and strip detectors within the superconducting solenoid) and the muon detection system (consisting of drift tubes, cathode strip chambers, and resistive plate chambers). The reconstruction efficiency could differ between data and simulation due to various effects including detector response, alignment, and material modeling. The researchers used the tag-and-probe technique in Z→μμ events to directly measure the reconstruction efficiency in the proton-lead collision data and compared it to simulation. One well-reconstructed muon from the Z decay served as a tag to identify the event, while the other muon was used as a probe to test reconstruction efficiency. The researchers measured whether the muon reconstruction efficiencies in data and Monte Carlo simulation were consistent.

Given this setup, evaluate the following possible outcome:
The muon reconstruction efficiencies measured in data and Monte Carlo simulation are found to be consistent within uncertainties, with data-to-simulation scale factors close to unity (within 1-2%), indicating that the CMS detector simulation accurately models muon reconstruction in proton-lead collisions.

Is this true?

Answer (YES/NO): YES